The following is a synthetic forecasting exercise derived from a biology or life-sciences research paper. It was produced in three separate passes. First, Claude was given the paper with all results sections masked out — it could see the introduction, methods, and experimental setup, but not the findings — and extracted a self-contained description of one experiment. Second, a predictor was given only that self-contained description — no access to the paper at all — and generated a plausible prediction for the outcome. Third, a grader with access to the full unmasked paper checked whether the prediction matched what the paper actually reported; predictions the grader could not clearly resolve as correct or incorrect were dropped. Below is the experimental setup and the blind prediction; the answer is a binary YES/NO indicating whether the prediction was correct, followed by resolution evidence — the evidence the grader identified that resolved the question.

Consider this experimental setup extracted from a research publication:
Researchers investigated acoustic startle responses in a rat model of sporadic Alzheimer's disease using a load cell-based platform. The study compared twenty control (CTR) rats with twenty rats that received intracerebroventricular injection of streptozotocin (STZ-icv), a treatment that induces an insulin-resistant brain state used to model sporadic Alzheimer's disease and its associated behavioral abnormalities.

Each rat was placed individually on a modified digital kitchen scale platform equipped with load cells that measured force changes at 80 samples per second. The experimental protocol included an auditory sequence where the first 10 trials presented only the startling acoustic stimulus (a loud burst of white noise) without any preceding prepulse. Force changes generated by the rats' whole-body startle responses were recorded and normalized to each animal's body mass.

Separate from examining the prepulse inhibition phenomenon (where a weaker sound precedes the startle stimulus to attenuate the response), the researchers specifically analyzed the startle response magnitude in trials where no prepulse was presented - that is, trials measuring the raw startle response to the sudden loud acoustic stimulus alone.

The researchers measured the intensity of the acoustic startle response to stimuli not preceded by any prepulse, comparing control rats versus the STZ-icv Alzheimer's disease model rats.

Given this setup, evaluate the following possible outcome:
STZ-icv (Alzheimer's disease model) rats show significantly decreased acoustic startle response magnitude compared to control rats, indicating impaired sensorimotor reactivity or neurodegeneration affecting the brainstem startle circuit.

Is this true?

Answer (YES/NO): NO